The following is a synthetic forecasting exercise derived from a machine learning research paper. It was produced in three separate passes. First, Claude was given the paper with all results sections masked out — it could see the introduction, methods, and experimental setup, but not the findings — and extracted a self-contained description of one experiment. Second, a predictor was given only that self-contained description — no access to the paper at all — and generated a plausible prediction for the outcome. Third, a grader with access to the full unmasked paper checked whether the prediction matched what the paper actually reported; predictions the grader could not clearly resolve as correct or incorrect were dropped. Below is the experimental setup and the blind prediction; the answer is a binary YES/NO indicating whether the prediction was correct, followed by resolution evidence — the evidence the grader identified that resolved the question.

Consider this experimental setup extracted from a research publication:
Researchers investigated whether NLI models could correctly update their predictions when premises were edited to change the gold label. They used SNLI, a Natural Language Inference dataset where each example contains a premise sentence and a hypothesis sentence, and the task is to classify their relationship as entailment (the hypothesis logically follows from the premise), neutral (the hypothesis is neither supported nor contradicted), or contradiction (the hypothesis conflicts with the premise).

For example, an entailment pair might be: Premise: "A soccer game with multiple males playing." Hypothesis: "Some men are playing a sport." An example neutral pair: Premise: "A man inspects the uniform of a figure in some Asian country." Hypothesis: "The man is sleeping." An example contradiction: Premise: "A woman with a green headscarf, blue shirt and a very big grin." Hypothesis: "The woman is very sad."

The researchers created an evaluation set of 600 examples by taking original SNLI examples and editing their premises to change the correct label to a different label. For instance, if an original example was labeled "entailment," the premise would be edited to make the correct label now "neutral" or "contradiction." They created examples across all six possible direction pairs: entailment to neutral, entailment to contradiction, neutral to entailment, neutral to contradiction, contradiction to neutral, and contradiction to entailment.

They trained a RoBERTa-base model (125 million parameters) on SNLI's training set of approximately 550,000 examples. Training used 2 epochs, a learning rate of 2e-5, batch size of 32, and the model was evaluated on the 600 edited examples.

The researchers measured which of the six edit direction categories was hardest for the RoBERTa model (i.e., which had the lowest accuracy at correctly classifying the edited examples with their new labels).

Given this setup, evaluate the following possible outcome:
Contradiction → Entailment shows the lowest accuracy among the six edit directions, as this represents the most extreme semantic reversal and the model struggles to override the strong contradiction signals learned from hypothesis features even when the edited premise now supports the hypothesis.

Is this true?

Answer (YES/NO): NO